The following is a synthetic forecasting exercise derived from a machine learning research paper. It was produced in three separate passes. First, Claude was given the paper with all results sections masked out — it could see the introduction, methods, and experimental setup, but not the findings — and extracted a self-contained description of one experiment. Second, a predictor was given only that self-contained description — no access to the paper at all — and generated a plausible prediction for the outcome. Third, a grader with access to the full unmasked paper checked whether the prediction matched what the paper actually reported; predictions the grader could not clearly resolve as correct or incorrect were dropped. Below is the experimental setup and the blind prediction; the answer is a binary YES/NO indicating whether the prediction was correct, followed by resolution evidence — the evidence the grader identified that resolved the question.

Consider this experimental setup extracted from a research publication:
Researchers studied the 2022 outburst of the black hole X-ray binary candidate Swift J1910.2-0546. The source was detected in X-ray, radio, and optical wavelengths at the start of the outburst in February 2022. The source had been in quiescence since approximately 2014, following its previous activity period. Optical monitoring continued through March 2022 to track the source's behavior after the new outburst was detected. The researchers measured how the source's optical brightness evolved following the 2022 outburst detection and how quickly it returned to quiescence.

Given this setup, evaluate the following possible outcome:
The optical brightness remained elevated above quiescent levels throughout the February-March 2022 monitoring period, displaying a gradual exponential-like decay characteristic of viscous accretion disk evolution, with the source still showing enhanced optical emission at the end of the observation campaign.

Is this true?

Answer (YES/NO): NO